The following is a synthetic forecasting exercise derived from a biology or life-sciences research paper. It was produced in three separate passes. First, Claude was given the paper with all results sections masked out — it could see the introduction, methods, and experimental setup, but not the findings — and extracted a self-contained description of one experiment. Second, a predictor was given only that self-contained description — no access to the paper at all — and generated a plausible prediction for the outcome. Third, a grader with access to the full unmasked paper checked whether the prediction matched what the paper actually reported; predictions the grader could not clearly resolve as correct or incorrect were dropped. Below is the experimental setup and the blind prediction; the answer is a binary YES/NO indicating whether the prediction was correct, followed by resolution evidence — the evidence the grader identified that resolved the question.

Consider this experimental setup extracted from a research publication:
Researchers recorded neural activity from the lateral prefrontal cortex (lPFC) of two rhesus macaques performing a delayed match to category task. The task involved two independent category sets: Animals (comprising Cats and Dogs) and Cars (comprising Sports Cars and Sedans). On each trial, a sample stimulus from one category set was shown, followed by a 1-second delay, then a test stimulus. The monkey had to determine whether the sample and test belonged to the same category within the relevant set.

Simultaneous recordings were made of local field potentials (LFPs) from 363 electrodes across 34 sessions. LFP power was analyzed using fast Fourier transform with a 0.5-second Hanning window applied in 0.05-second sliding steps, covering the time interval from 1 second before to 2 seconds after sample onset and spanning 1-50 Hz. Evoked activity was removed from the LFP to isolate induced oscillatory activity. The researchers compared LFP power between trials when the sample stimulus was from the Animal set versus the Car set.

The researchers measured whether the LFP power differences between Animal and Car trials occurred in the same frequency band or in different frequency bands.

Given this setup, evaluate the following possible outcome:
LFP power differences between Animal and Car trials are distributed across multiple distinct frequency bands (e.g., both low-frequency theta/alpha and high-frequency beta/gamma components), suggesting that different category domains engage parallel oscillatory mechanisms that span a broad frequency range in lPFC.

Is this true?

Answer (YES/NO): NO